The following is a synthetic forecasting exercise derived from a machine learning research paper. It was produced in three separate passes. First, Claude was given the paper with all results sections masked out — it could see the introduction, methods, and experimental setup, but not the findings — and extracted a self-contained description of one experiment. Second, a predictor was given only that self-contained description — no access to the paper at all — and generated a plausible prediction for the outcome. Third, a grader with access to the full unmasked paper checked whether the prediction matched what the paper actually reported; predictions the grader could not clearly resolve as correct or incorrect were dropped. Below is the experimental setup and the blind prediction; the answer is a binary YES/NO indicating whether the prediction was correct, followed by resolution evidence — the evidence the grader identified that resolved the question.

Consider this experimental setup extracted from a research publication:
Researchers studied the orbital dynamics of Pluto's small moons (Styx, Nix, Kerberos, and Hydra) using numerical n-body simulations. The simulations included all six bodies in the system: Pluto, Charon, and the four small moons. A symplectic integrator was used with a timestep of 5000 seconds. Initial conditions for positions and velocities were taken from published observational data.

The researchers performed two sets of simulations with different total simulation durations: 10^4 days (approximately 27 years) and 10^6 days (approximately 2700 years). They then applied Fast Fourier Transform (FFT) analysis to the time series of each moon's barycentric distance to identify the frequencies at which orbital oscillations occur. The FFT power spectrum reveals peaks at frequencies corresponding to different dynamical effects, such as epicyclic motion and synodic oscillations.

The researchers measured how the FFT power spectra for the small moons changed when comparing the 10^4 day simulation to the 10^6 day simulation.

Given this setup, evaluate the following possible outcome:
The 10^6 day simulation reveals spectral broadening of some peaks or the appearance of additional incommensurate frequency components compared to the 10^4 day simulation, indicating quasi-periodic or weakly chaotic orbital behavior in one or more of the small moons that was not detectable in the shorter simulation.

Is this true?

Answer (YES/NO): NO